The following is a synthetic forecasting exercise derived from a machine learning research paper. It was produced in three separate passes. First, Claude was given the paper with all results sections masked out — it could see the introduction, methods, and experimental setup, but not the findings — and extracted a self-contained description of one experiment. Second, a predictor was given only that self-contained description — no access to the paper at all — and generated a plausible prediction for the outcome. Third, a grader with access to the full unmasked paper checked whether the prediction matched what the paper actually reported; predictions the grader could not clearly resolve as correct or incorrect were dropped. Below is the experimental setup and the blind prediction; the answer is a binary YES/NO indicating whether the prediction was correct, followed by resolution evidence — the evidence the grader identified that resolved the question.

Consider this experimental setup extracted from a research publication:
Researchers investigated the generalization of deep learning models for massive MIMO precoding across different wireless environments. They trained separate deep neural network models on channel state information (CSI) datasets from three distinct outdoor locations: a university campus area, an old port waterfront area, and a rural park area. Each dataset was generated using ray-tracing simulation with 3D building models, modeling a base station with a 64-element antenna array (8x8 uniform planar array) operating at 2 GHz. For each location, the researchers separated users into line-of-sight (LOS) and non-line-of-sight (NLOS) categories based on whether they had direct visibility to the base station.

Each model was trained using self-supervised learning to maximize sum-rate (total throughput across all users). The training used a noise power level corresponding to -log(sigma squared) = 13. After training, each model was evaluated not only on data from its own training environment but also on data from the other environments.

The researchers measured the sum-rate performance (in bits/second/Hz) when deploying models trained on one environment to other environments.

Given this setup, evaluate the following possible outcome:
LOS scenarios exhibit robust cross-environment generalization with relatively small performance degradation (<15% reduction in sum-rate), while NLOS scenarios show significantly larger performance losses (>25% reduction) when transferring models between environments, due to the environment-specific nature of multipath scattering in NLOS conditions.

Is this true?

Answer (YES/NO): NO